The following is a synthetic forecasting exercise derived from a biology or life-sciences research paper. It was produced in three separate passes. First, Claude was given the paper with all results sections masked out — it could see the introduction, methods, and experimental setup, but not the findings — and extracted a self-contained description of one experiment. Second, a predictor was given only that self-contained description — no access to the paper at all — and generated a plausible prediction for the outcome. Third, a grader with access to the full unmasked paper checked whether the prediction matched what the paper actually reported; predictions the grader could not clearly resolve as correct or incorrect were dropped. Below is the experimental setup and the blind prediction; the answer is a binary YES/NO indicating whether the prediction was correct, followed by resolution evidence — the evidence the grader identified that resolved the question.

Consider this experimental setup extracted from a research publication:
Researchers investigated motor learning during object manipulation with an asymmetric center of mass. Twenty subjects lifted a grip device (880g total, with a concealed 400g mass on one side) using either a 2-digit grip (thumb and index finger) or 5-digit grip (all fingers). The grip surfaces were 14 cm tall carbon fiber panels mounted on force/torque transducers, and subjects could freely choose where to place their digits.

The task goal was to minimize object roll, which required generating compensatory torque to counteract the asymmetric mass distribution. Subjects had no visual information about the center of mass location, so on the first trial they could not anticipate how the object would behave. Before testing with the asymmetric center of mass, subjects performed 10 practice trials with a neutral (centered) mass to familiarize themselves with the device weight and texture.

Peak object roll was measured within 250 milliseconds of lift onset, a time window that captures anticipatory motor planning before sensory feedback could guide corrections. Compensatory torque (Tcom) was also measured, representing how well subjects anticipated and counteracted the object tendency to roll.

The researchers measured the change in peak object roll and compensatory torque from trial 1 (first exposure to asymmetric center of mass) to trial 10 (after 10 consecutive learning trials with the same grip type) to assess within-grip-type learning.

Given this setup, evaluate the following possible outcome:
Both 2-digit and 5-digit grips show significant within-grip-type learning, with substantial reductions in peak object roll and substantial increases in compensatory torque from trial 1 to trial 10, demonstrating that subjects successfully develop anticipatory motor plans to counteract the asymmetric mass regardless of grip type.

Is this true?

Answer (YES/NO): YES